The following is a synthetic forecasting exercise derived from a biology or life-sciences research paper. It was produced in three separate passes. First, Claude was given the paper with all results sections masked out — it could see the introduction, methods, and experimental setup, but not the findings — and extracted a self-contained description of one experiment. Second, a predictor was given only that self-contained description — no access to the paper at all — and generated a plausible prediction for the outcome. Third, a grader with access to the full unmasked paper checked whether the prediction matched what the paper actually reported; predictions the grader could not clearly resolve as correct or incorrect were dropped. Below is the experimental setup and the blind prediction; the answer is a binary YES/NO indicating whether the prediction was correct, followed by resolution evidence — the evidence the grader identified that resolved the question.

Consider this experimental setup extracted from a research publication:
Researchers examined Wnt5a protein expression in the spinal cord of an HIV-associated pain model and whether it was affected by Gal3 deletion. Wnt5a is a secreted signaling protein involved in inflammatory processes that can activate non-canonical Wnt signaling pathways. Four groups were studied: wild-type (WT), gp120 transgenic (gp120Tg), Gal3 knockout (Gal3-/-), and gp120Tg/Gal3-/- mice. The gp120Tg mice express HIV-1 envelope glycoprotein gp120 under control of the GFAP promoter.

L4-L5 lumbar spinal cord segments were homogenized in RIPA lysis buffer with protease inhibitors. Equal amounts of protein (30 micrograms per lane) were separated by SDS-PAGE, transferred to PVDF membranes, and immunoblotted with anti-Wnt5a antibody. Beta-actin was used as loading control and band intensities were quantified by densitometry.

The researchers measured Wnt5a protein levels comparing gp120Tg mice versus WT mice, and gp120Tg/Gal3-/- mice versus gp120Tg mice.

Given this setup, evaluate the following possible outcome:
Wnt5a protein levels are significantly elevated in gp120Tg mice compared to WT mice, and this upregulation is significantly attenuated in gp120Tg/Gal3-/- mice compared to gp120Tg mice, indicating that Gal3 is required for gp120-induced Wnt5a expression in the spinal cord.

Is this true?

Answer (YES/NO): YES